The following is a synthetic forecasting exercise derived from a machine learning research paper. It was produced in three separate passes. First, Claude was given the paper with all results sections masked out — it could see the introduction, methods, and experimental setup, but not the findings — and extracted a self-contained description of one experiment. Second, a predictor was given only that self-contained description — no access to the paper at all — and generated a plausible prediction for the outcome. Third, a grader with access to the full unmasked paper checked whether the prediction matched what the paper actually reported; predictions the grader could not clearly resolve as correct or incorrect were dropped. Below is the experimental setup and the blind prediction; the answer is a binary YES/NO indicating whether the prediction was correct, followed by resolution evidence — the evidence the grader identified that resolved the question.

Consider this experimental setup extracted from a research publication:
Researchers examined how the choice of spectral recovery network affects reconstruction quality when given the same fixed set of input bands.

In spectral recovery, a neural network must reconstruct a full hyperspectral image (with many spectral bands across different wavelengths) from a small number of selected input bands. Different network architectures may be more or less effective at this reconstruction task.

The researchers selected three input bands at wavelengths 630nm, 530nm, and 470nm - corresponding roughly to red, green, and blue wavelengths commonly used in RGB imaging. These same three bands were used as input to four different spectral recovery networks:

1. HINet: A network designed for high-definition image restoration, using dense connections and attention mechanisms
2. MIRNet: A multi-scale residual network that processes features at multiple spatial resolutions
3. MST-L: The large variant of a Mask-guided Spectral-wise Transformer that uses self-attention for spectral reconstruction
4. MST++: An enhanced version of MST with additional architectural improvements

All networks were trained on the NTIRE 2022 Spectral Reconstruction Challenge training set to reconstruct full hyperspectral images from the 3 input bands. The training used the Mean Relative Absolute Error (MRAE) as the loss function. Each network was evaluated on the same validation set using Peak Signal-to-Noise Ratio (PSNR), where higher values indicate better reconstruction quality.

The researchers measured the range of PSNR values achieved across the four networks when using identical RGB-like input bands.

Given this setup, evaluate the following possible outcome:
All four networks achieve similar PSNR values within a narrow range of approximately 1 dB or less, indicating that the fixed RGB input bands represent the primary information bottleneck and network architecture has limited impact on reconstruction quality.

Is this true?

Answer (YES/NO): NO